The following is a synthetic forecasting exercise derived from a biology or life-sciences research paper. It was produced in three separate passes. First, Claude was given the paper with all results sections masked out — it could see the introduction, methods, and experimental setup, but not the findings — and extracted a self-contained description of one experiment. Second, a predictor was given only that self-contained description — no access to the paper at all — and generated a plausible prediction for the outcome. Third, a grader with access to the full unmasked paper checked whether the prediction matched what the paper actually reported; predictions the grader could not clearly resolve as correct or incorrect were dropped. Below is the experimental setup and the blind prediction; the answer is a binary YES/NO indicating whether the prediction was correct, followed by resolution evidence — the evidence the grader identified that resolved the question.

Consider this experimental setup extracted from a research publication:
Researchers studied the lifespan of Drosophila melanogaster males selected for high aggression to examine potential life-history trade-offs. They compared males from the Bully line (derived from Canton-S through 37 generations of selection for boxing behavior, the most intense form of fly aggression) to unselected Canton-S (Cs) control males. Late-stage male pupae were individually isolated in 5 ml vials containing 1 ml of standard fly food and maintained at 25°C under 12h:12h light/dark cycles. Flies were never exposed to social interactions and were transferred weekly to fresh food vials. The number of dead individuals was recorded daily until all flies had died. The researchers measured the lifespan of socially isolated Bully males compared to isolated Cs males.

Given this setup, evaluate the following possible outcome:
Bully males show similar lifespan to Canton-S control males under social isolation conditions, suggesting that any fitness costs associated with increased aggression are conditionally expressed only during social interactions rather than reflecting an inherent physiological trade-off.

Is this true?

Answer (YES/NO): NO